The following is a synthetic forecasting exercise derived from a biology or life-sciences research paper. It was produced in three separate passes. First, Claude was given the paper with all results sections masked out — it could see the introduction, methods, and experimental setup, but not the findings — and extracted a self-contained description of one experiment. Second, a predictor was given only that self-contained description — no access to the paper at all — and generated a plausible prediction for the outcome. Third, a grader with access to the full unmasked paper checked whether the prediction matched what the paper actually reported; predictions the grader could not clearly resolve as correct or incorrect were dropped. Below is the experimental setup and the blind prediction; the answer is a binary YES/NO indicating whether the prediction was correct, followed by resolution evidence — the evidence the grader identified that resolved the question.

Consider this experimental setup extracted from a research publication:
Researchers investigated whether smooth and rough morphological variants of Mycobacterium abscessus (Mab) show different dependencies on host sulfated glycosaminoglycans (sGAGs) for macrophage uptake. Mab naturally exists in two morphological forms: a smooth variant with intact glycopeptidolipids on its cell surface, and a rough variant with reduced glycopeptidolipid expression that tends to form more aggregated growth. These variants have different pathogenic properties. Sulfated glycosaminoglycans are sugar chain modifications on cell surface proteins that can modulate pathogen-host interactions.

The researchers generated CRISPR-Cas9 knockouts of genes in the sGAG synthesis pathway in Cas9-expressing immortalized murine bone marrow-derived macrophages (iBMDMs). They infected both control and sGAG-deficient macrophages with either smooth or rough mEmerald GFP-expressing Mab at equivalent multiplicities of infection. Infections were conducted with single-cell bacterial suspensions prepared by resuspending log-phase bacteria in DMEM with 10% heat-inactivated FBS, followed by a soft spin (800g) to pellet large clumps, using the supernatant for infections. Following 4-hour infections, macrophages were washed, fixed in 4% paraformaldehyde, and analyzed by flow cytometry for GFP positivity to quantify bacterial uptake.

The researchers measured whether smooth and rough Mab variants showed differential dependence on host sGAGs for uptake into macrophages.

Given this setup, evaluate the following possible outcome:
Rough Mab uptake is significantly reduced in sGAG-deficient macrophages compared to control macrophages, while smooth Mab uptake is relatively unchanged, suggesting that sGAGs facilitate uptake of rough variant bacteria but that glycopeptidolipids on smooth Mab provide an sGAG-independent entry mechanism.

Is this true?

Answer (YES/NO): NO